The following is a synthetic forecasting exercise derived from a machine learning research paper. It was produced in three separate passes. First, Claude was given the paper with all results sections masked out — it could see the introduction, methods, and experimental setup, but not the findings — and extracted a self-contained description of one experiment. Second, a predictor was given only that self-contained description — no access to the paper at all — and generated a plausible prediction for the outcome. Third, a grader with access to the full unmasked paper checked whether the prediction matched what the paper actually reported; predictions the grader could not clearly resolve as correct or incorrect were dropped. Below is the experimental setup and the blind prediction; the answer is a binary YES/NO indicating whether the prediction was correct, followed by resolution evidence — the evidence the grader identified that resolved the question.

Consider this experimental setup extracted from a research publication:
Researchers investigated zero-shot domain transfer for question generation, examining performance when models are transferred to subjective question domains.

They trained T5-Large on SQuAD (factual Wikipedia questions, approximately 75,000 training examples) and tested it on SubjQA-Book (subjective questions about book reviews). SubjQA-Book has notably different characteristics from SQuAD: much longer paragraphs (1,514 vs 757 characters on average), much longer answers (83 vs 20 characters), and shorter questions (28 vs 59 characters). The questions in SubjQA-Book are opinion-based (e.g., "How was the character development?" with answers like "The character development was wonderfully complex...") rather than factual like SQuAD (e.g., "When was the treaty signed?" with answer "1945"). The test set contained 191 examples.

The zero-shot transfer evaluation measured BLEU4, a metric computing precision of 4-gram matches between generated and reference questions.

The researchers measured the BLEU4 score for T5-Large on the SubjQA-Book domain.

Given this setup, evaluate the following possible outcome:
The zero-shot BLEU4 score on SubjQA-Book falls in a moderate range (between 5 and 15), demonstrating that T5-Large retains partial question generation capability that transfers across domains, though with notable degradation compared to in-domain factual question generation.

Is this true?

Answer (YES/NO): NO